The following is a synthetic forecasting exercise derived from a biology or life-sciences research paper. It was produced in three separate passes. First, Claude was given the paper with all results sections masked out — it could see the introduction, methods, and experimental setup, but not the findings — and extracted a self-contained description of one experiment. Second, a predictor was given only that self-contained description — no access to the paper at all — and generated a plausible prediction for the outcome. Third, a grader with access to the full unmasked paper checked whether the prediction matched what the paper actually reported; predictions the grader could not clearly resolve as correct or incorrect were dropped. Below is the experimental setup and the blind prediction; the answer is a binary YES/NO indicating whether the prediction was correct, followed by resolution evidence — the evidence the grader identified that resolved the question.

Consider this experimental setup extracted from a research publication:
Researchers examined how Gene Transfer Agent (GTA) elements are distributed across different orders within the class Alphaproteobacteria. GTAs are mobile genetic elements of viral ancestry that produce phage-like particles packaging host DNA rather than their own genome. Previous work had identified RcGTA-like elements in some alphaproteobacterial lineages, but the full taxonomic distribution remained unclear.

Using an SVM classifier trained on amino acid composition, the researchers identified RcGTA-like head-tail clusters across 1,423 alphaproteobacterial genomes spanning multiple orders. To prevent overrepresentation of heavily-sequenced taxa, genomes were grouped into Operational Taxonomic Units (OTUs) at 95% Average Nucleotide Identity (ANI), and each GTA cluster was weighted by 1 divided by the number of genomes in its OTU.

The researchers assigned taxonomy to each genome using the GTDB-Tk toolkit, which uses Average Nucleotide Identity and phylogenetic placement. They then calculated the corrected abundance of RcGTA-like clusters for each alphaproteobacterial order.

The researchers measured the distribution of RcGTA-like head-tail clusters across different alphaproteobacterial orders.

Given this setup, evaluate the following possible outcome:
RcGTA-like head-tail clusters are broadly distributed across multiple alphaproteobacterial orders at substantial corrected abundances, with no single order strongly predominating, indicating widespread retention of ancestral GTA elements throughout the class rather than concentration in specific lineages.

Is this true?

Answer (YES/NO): NO